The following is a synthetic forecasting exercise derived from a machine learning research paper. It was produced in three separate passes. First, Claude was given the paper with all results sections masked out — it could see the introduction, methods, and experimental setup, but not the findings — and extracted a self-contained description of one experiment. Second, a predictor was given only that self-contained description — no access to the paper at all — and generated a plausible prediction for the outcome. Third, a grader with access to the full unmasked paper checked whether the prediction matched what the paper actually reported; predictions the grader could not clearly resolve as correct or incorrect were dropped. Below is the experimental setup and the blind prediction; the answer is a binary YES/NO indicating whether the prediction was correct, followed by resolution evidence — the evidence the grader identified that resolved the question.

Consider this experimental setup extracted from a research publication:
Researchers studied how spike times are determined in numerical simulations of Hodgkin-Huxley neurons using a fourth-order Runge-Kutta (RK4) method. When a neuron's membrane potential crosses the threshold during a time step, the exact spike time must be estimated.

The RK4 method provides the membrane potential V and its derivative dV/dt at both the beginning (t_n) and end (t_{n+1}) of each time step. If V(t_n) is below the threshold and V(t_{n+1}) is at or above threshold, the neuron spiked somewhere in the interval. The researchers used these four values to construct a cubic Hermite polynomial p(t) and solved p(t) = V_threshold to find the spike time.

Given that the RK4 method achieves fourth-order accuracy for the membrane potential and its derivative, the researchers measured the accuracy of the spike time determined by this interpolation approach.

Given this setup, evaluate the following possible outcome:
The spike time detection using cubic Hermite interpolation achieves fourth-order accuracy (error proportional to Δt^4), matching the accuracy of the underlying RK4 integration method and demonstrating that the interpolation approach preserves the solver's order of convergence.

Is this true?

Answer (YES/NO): YES